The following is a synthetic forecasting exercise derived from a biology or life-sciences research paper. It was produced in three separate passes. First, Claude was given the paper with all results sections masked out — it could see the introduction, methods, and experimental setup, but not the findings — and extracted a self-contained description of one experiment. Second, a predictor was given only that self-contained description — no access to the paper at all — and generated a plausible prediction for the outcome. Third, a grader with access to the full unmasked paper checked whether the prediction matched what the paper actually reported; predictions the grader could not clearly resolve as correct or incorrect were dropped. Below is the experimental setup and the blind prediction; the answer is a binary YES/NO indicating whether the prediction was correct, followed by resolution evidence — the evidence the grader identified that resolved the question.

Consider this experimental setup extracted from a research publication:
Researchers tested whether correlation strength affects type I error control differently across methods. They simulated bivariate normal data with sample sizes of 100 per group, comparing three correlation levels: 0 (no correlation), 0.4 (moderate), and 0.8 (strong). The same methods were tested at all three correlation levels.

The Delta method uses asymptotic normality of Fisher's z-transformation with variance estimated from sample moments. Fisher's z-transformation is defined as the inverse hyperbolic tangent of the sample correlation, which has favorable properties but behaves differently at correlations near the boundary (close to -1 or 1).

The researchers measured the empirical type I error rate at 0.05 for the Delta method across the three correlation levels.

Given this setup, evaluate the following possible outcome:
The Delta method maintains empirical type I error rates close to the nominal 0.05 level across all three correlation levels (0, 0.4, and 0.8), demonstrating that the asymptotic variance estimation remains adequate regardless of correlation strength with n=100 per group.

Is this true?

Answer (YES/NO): NO